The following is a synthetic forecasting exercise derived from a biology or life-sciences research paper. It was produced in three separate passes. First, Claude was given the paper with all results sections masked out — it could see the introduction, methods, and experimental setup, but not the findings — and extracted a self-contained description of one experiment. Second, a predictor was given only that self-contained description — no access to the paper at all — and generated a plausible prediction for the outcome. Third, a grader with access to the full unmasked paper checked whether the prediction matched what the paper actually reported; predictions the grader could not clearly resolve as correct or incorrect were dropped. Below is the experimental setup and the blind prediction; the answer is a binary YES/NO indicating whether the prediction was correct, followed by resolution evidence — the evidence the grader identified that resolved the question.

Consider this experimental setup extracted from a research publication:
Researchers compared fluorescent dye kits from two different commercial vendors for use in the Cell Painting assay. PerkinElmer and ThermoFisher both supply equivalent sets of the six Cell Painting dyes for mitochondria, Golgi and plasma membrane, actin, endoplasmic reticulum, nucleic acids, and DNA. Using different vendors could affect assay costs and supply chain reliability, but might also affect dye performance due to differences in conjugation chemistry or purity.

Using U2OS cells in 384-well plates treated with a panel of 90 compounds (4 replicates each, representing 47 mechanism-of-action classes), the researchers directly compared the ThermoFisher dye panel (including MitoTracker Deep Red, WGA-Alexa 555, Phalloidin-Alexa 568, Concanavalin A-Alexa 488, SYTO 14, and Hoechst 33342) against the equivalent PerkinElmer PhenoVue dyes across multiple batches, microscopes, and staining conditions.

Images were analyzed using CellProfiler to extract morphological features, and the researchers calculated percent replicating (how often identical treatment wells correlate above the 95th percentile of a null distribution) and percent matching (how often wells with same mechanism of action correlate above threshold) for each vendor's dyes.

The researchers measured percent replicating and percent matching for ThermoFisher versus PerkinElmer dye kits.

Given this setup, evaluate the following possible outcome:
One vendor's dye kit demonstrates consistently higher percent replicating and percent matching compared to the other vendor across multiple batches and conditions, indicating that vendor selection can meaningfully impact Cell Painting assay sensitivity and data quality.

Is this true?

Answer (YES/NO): NO